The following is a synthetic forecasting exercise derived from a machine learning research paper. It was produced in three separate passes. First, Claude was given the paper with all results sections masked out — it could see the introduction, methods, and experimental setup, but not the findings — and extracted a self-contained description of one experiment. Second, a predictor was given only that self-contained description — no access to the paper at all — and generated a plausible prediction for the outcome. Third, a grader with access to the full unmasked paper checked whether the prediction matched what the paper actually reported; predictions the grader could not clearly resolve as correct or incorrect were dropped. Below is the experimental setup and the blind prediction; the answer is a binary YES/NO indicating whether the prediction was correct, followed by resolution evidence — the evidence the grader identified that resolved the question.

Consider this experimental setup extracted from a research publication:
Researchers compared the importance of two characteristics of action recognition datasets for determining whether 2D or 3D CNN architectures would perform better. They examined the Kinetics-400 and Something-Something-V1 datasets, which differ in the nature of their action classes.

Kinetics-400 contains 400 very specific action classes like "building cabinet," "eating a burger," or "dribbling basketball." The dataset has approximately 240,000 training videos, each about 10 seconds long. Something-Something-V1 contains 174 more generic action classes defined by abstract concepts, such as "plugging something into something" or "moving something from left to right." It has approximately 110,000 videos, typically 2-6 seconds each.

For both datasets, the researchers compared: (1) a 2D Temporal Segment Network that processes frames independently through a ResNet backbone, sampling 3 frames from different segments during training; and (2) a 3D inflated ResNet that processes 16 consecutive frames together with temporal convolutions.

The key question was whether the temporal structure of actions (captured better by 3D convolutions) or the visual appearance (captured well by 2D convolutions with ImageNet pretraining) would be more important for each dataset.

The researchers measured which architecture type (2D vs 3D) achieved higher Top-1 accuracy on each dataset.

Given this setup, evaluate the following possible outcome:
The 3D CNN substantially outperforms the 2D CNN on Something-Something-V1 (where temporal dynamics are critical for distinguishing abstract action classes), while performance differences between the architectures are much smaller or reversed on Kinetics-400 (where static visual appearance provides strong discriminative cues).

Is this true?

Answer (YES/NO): YES